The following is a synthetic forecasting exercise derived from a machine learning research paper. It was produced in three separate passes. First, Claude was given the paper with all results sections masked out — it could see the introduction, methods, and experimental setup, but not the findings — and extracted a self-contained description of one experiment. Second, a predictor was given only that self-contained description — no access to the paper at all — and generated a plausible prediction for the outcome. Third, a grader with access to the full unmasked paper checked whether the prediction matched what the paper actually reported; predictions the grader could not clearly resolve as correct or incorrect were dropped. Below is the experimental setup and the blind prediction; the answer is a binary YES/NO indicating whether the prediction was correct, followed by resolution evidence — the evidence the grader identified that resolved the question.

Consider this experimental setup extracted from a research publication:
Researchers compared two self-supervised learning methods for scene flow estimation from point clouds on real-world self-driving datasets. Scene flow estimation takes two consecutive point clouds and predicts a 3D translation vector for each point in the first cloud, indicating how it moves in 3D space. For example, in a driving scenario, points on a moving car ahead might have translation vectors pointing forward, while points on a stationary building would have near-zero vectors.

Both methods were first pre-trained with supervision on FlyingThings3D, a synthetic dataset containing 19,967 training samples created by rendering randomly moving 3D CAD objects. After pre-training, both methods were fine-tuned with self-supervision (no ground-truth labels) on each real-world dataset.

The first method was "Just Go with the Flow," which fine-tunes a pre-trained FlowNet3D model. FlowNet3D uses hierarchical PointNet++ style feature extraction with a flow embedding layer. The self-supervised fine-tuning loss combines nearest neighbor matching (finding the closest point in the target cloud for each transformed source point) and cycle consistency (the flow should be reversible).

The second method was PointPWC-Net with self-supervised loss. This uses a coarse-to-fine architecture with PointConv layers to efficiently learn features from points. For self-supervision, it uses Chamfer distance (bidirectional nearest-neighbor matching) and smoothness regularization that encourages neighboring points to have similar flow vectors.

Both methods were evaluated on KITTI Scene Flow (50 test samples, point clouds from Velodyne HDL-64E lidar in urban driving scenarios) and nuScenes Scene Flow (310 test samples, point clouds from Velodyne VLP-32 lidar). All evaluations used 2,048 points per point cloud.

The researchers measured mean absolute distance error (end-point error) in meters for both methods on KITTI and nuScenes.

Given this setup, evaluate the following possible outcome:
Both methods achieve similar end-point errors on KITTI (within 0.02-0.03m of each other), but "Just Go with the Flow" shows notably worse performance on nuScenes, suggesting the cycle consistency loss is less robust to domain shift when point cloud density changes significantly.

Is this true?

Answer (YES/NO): NO